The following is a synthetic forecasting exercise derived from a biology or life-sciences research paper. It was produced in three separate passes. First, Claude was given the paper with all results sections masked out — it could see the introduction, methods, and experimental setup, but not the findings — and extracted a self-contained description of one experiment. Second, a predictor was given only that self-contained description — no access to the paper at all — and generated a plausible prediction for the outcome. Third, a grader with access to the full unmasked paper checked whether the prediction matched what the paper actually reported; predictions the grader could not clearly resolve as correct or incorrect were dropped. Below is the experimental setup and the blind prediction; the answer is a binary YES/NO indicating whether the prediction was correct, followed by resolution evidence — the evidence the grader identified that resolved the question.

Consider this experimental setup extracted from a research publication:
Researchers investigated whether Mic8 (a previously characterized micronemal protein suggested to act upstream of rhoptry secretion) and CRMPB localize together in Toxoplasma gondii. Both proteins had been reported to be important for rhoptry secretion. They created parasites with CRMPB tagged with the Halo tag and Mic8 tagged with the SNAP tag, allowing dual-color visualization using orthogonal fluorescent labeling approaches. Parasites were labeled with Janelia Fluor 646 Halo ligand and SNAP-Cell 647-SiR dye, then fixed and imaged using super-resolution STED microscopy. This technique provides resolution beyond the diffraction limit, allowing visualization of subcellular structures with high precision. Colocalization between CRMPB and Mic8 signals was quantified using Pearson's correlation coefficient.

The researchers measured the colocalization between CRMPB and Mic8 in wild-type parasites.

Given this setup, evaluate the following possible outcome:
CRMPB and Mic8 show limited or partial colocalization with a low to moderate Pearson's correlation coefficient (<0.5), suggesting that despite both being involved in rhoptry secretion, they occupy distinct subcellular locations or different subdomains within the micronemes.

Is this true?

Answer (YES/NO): YES